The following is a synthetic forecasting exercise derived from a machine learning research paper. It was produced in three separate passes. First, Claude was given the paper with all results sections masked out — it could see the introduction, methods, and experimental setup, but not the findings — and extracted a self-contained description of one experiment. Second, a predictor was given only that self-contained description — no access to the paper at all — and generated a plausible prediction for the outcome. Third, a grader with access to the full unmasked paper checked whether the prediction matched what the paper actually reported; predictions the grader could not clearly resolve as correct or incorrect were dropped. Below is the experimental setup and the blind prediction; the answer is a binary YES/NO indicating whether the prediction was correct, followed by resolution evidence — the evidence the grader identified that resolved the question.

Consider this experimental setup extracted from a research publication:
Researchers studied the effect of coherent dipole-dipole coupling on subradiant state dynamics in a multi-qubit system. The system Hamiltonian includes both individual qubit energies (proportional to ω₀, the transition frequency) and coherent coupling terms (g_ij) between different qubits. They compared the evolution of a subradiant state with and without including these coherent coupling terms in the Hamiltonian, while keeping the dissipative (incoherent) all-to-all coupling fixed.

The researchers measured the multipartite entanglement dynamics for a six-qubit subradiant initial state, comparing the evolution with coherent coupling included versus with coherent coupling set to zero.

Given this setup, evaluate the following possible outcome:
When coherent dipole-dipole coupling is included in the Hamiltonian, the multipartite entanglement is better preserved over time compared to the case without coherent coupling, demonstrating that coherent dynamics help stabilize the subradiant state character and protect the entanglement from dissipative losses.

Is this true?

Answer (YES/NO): NO